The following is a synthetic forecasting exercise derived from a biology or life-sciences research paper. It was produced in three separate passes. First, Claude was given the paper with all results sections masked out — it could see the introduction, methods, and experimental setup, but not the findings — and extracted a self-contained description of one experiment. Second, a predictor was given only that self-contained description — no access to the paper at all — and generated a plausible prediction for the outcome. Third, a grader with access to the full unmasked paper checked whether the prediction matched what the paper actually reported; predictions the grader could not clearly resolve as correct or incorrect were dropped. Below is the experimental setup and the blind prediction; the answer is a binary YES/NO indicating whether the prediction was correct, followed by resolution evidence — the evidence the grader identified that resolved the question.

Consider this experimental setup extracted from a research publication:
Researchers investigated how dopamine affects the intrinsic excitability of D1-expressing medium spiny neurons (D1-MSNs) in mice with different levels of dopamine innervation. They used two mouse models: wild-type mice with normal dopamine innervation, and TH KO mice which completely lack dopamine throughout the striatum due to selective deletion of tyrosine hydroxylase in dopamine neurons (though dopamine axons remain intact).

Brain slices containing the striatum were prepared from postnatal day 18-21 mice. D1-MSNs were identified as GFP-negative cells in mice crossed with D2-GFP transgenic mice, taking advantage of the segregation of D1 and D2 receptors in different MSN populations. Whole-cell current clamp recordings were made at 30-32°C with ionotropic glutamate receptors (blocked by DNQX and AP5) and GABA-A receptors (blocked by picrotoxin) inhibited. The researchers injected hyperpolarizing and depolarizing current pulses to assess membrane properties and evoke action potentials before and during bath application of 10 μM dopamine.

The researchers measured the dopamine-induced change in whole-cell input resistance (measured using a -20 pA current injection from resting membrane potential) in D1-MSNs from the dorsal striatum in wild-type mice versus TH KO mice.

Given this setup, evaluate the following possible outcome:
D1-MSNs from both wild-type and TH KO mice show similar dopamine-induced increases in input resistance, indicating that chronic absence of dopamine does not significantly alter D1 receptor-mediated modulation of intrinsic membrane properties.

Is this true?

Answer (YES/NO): NO